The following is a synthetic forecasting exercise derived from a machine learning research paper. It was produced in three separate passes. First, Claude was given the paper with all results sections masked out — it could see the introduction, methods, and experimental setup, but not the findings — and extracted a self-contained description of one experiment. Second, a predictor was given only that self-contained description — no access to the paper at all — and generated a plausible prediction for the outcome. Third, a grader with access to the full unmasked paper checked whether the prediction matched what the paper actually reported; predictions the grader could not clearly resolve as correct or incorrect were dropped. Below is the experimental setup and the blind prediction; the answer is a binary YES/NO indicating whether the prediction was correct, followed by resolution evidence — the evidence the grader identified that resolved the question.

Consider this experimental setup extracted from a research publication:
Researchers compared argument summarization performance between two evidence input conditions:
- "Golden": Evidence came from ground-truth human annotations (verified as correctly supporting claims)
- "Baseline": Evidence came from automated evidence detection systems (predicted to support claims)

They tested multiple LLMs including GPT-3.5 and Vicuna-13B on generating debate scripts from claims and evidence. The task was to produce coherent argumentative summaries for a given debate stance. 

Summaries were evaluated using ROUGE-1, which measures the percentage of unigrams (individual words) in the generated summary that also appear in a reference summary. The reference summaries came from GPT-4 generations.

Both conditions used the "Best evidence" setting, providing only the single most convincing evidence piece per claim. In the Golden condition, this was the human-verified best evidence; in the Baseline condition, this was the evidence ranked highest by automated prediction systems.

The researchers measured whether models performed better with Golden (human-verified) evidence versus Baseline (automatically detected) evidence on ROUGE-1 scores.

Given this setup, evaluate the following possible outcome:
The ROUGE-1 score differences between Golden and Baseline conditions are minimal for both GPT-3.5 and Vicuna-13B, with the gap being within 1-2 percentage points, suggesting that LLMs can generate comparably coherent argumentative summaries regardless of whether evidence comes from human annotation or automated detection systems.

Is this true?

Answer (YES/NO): NO